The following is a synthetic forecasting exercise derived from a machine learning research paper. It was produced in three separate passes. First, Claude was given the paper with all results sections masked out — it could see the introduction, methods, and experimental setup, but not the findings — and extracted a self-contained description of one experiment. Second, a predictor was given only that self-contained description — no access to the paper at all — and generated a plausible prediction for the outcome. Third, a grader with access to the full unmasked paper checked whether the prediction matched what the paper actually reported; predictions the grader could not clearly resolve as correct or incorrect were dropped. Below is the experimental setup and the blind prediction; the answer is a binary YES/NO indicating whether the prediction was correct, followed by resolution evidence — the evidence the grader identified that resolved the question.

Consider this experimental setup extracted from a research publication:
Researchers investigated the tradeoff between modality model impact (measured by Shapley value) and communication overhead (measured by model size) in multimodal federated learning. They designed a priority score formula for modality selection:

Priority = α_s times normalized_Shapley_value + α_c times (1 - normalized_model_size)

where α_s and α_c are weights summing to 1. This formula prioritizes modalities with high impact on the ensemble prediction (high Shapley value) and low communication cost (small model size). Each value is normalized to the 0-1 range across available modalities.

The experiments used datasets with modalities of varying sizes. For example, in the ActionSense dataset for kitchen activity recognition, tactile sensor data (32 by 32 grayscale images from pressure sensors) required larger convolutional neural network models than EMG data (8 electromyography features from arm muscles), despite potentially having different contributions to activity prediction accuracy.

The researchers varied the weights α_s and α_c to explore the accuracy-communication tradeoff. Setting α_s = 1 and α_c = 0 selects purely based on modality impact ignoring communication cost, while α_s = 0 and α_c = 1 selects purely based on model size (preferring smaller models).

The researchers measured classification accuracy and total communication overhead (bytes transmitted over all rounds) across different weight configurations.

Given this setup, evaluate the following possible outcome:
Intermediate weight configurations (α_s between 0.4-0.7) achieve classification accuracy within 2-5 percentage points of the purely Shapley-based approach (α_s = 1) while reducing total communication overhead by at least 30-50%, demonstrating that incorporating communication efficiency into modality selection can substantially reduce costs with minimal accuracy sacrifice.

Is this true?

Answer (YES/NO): NO